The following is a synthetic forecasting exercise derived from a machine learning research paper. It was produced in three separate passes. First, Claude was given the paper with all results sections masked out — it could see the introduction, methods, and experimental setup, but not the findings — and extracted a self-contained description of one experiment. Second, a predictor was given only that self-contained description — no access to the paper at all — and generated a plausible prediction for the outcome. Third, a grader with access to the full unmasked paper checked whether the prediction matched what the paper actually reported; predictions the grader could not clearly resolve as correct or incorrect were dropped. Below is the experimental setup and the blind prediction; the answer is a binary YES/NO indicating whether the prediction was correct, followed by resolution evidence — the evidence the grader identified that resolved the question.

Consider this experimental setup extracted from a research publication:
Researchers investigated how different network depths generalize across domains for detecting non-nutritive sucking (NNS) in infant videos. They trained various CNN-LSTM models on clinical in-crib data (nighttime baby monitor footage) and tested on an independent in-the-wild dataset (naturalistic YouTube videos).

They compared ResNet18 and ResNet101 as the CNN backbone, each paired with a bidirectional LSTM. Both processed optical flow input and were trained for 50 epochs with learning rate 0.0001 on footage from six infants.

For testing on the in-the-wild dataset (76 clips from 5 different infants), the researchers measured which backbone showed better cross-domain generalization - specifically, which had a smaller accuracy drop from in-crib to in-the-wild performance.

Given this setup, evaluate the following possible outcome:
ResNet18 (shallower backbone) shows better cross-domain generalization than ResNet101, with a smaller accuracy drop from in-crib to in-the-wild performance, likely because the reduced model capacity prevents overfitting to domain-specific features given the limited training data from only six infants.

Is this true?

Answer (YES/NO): NO